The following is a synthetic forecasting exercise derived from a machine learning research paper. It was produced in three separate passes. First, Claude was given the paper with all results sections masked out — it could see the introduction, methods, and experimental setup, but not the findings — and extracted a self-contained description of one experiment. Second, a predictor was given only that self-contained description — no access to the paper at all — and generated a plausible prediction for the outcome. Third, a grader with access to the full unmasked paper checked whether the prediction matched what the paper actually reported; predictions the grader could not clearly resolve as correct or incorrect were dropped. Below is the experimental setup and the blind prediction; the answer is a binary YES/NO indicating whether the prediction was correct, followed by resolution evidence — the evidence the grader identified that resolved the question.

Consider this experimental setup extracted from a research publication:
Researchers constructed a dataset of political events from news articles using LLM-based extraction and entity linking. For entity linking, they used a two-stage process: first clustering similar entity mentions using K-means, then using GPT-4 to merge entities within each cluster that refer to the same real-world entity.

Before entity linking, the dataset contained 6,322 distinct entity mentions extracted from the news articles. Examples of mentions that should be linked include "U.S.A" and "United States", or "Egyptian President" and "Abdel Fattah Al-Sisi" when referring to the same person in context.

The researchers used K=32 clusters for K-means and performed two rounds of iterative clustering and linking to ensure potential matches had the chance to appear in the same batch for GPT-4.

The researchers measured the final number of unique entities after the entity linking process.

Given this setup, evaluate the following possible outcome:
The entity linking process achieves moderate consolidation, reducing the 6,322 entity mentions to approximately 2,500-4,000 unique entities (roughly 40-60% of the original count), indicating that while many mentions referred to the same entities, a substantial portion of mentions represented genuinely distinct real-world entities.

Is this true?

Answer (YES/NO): YES